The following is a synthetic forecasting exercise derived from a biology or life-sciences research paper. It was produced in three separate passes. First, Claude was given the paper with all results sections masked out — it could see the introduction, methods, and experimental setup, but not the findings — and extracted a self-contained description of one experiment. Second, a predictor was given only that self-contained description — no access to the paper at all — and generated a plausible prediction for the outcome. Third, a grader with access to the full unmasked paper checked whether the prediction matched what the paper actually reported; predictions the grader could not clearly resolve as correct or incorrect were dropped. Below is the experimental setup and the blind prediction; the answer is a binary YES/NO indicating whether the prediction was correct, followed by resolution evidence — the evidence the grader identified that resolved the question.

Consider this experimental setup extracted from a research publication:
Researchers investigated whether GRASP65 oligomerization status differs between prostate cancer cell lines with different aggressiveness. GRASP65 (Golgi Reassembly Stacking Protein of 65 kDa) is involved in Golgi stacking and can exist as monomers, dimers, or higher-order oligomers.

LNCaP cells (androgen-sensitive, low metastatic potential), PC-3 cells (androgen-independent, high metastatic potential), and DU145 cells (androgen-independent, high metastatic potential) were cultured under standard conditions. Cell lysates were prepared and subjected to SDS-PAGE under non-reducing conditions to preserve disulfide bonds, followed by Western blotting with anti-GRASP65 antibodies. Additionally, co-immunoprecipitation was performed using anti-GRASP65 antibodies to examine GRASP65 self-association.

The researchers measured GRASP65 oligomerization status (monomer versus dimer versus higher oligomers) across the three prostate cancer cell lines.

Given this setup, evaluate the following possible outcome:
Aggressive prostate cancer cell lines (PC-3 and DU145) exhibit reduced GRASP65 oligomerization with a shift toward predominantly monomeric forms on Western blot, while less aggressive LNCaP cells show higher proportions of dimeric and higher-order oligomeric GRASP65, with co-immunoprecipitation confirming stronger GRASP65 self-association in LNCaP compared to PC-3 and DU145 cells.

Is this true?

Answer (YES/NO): NO